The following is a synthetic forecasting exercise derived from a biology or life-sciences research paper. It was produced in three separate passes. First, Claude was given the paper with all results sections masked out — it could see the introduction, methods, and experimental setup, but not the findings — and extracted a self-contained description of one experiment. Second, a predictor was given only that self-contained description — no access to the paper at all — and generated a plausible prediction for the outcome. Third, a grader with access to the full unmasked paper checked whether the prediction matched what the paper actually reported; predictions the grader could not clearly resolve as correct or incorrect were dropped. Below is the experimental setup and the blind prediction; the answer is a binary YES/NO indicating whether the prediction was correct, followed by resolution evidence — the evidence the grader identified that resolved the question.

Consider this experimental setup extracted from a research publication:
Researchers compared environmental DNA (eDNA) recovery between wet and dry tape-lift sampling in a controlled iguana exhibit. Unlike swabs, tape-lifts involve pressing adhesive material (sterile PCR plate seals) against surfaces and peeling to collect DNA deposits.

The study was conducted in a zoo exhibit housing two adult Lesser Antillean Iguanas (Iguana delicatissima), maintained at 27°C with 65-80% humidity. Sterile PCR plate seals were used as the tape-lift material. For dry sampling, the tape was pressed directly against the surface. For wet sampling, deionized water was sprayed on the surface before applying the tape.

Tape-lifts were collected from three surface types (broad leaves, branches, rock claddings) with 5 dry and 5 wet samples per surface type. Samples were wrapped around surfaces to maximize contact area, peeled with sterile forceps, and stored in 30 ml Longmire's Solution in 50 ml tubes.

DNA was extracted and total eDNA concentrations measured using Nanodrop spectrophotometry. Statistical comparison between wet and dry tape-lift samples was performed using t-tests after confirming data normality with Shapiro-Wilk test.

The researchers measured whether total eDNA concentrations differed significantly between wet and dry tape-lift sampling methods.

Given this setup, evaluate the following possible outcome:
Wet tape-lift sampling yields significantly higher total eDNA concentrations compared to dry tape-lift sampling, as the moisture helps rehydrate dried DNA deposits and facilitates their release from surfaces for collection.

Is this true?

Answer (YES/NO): NO